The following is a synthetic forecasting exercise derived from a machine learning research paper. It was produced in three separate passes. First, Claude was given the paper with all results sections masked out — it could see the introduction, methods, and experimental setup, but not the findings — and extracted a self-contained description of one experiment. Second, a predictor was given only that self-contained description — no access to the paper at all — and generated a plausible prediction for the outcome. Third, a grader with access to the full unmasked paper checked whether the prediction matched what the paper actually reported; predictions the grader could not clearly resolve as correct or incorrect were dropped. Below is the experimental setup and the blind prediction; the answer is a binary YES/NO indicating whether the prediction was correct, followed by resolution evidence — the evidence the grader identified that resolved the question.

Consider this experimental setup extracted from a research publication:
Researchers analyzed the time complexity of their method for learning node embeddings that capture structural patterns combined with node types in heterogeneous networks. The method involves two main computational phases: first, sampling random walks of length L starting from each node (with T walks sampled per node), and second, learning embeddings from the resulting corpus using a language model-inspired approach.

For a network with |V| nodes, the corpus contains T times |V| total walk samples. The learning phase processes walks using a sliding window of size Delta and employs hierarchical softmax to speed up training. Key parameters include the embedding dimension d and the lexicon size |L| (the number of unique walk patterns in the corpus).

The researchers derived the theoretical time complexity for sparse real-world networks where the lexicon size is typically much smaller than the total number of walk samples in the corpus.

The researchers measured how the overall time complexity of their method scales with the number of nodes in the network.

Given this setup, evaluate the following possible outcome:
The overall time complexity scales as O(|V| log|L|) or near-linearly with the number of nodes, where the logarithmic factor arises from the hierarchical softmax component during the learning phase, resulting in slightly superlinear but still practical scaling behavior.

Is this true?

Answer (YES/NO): NO